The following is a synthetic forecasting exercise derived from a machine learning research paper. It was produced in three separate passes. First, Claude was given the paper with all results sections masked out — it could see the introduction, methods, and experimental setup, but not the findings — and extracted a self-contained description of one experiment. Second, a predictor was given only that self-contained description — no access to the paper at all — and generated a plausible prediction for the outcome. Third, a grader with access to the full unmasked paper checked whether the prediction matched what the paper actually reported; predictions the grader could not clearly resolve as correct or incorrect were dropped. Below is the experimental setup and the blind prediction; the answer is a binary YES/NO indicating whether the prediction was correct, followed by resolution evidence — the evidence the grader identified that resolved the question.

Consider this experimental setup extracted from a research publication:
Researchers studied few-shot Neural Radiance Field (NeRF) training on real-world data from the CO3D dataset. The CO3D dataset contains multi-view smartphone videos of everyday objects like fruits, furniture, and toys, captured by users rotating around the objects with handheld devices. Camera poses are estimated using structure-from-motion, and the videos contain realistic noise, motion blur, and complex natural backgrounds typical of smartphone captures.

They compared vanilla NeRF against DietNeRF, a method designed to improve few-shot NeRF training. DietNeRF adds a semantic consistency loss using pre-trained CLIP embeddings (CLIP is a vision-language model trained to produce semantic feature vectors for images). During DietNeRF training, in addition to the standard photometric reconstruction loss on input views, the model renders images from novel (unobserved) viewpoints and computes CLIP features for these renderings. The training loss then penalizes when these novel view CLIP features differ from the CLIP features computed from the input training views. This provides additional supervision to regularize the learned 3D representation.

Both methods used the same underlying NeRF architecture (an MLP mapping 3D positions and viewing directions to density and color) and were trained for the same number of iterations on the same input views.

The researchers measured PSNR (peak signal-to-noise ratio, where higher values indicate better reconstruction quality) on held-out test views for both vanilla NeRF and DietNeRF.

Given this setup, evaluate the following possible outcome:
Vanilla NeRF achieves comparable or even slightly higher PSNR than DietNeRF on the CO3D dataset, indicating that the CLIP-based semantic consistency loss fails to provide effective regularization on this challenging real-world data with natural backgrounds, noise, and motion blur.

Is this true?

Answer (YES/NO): YES